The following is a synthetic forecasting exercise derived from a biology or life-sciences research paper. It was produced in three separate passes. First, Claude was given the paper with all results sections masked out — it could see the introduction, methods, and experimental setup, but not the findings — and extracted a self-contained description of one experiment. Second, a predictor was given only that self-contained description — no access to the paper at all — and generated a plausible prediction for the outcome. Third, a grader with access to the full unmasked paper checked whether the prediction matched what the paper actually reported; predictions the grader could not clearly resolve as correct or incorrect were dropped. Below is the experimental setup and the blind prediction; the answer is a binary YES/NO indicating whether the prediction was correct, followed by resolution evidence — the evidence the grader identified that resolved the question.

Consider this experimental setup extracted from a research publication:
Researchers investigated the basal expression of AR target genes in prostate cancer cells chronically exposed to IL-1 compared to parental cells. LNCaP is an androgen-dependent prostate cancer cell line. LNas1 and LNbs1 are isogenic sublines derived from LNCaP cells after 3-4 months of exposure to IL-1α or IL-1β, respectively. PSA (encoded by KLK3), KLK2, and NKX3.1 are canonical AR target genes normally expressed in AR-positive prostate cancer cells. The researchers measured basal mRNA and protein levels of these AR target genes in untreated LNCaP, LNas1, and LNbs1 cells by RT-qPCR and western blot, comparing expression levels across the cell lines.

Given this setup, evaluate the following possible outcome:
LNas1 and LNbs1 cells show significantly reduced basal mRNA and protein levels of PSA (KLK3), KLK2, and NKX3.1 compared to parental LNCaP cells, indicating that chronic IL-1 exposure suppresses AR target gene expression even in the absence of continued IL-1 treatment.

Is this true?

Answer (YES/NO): NO